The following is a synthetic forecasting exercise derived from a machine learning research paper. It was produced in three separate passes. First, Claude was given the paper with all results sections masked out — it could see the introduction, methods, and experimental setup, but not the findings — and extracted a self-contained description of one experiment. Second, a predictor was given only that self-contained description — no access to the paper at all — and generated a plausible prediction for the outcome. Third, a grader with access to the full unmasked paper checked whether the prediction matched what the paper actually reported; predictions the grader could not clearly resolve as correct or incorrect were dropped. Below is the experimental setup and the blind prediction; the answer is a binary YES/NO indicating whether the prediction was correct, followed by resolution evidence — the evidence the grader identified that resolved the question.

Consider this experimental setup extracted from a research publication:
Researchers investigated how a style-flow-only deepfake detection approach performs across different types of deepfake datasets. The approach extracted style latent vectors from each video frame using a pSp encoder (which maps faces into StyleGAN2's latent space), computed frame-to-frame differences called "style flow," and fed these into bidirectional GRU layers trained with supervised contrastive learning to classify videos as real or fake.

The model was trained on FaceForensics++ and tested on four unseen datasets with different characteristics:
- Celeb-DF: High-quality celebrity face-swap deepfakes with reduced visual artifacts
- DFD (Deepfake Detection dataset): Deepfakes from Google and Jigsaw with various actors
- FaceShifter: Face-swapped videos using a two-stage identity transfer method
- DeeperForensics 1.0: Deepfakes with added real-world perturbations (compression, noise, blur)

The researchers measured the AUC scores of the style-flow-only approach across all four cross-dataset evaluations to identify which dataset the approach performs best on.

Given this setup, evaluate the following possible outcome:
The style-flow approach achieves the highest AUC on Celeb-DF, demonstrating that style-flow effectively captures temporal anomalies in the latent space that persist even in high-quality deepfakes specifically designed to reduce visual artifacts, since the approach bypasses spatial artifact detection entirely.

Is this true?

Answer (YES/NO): NO